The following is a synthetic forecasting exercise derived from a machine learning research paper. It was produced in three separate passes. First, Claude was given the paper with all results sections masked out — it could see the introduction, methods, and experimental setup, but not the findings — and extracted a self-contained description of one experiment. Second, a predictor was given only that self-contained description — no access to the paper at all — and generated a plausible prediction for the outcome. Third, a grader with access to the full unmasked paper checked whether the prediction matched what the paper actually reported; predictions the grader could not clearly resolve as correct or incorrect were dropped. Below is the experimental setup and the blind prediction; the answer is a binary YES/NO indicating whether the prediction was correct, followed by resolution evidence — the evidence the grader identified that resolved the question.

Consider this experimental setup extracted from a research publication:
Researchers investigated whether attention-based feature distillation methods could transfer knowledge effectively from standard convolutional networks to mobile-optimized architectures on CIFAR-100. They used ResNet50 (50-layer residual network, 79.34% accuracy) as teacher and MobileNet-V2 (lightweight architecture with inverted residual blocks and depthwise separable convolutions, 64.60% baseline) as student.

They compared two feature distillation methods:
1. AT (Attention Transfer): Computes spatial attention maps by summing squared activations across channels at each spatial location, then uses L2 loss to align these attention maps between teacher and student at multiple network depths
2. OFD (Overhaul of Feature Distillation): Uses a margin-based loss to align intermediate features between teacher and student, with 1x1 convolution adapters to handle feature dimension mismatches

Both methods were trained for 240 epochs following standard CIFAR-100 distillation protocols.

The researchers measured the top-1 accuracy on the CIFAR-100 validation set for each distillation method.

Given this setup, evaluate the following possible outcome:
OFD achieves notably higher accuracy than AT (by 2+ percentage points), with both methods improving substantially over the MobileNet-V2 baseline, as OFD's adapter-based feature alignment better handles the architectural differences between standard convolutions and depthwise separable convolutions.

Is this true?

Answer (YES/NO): NO